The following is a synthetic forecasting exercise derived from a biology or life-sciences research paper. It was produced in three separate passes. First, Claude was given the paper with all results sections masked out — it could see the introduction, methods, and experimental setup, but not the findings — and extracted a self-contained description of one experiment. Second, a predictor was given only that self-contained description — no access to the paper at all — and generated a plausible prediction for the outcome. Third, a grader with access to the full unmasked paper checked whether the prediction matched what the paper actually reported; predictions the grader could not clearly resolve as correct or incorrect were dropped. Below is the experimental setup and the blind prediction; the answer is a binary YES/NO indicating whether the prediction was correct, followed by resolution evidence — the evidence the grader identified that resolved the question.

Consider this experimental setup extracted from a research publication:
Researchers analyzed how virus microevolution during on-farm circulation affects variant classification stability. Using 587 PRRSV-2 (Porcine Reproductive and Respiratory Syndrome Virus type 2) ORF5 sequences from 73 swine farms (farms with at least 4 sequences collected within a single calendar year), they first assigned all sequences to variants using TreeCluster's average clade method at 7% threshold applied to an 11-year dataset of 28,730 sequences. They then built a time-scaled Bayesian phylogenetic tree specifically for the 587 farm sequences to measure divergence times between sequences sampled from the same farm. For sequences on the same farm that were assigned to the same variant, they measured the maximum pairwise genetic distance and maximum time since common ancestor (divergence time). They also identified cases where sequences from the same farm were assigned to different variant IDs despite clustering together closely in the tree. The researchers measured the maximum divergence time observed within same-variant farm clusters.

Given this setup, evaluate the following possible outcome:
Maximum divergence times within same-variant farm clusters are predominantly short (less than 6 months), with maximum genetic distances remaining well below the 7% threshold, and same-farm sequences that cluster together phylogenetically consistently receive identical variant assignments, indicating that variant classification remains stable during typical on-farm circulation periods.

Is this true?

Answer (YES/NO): NO